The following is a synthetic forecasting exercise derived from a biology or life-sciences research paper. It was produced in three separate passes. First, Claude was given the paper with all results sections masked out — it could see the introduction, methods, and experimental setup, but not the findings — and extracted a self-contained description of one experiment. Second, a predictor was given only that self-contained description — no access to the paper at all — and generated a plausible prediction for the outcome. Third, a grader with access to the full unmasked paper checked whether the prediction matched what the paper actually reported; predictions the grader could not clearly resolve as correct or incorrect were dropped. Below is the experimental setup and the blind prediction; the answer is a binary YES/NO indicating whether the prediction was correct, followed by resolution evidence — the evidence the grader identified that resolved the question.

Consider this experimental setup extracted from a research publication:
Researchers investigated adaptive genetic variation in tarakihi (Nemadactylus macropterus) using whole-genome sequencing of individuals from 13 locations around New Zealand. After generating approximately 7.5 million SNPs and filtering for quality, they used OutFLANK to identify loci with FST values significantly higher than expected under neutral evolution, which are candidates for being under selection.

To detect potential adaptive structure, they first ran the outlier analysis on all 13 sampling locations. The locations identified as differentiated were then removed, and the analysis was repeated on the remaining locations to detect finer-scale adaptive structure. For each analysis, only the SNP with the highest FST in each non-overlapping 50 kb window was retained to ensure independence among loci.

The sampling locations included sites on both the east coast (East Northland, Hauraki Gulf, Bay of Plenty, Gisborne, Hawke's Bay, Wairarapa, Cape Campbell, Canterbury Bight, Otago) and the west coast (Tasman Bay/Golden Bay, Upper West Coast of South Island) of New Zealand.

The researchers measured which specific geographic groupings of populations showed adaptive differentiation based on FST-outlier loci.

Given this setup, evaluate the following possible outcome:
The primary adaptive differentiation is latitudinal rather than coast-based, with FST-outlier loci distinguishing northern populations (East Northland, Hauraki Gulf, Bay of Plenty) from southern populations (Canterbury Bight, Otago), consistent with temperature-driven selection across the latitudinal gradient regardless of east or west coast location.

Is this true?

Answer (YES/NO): NO